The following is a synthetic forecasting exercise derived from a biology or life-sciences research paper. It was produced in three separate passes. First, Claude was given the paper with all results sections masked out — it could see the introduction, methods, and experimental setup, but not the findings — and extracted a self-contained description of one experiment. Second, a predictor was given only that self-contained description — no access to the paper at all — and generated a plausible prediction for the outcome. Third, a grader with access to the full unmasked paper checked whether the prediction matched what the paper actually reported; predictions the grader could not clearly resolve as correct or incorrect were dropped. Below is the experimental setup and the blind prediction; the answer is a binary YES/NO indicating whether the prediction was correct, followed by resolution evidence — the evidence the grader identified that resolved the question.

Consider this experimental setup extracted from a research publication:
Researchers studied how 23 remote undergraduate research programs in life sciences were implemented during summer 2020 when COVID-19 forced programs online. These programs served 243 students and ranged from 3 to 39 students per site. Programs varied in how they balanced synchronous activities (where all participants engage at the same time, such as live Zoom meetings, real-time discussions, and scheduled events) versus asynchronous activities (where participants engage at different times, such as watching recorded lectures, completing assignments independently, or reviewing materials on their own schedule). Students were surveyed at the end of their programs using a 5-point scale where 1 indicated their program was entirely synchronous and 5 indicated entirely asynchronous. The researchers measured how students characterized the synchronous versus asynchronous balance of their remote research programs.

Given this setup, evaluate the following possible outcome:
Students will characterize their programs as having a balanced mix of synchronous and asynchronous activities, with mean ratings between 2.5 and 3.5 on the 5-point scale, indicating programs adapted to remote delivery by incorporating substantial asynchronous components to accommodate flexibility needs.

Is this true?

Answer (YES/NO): NO